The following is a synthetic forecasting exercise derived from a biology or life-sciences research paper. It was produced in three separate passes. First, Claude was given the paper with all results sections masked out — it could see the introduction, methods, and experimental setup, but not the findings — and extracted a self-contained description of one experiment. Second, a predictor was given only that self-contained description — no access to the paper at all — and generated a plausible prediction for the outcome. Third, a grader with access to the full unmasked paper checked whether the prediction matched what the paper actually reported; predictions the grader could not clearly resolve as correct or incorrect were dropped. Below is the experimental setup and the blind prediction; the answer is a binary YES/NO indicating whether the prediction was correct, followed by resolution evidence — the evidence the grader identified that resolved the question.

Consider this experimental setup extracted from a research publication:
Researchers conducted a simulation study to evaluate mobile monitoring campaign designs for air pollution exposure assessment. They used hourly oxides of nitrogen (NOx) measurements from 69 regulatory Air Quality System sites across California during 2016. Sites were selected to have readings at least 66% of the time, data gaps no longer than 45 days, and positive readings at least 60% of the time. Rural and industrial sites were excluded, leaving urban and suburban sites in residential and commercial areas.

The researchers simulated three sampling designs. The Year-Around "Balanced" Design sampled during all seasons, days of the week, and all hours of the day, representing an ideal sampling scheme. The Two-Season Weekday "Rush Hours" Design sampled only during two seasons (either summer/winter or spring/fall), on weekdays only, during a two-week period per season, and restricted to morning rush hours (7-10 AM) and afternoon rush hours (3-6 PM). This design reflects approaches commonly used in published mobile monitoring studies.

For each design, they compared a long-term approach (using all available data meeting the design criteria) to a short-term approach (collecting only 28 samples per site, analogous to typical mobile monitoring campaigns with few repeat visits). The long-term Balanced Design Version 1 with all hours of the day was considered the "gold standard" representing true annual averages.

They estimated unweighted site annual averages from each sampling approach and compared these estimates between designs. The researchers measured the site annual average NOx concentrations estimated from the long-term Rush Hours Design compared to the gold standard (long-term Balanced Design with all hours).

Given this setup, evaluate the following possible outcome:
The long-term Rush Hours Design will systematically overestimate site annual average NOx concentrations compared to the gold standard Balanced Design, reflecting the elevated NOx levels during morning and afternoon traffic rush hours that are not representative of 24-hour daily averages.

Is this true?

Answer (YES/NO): YES